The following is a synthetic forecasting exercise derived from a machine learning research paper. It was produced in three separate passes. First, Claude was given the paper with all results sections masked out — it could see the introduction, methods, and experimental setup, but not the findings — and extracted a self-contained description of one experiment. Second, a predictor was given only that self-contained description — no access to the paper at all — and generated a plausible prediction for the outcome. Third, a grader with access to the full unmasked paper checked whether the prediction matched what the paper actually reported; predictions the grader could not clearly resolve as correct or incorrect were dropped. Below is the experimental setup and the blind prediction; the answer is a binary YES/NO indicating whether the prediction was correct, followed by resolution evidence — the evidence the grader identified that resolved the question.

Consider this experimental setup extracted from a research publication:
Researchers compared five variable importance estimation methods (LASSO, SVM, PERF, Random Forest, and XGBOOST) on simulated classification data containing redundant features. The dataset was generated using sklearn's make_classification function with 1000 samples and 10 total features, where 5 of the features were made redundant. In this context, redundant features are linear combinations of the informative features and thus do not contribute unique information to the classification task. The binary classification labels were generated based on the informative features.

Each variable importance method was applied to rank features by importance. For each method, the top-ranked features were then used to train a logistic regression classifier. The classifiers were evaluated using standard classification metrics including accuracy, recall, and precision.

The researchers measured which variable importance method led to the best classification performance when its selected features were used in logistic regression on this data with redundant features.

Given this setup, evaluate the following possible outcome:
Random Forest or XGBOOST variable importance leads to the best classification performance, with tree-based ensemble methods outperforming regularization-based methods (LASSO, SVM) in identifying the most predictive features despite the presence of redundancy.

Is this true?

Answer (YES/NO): NO